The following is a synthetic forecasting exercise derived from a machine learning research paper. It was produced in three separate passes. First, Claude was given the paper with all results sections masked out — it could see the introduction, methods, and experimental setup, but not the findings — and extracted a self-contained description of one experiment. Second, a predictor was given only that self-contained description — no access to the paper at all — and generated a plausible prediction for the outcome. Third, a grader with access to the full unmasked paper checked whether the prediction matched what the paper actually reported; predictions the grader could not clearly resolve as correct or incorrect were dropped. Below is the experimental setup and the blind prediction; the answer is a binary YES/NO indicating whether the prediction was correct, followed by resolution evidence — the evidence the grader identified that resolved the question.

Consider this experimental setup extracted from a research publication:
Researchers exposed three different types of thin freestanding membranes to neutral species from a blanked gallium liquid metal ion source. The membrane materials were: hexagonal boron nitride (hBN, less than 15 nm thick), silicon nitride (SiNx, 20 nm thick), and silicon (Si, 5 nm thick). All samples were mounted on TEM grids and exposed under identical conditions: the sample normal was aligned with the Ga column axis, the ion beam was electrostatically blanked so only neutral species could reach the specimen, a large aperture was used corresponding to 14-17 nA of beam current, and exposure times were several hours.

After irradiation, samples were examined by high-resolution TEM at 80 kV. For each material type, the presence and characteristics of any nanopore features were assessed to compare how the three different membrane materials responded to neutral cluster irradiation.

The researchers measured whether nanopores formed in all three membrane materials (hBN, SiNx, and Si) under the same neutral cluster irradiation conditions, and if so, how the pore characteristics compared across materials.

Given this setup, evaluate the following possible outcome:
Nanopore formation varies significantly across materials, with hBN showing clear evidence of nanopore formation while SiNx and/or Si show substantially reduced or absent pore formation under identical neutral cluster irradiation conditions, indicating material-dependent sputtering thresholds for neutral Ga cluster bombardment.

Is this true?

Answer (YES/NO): NO